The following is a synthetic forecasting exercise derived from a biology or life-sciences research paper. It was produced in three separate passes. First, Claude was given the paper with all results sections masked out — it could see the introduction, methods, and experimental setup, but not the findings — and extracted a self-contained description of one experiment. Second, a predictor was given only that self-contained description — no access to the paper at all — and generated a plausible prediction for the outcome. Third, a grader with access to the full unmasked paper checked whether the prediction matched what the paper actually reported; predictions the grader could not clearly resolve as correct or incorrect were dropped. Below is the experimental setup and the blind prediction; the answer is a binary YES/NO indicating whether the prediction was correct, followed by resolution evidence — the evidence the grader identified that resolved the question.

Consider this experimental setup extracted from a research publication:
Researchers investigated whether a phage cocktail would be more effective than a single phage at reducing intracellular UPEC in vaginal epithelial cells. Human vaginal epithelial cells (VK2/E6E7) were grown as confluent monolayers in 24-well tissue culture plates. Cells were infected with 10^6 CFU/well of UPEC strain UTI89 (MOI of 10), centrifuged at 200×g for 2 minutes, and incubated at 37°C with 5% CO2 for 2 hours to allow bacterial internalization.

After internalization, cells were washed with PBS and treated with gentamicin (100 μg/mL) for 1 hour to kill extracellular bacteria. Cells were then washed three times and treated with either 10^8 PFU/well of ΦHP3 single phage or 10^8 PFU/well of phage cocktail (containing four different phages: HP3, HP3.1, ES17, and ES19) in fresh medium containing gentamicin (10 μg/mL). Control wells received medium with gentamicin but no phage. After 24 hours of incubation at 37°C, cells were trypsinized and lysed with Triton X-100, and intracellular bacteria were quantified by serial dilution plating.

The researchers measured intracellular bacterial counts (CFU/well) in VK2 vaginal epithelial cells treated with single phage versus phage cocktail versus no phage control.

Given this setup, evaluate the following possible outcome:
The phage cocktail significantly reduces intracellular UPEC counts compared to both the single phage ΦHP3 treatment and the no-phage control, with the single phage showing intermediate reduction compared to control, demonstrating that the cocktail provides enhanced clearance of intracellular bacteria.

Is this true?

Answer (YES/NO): NO